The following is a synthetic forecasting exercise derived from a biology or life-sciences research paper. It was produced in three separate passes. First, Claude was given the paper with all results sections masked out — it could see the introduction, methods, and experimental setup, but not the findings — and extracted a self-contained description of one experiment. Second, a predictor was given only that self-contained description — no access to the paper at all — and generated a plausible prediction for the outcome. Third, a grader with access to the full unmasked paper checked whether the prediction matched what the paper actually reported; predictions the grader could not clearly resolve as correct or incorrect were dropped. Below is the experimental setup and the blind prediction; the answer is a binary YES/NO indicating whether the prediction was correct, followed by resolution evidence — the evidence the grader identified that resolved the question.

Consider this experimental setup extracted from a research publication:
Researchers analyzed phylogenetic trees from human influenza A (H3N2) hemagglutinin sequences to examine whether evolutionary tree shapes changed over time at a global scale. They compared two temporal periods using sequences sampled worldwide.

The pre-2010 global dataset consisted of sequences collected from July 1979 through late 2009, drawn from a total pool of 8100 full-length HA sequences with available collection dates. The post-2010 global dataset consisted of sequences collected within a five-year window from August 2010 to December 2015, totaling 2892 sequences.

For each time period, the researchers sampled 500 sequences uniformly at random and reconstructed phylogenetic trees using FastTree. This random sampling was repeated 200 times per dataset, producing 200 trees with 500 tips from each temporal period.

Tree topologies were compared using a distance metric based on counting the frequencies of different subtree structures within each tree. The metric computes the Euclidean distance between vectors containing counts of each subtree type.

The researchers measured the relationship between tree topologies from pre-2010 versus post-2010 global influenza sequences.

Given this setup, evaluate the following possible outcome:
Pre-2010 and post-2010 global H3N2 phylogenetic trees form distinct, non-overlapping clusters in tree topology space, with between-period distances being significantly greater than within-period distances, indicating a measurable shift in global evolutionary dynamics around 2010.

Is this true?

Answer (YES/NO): NO